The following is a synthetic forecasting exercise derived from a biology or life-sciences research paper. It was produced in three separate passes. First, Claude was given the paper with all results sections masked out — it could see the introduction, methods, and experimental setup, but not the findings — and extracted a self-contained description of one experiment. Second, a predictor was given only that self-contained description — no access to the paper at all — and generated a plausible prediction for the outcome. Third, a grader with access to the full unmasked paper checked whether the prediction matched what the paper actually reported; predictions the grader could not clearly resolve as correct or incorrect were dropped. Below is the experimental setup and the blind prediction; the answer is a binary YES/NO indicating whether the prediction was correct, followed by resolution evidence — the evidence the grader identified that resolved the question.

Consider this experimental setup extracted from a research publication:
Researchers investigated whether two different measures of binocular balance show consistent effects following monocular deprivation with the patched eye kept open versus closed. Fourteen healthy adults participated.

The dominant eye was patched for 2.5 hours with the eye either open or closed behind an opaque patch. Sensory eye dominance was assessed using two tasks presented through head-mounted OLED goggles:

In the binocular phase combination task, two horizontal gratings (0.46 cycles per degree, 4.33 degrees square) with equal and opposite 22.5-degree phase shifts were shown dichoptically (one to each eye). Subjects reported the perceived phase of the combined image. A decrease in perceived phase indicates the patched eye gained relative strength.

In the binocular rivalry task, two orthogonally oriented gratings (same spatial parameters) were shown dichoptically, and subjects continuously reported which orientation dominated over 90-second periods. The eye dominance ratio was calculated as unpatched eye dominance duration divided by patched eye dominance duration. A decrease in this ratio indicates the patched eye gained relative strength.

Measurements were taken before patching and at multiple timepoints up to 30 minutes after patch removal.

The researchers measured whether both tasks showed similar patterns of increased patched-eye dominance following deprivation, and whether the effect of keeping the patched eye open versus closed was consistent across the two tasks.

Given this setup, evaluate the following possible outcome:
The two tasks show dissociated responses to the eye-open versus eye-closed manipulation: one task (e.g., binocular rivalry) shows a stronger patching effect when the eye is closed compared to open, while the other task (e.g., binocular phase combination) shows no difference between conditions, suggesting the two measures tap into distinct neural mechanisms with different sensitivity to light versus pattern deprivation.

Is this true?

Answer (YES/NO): NO